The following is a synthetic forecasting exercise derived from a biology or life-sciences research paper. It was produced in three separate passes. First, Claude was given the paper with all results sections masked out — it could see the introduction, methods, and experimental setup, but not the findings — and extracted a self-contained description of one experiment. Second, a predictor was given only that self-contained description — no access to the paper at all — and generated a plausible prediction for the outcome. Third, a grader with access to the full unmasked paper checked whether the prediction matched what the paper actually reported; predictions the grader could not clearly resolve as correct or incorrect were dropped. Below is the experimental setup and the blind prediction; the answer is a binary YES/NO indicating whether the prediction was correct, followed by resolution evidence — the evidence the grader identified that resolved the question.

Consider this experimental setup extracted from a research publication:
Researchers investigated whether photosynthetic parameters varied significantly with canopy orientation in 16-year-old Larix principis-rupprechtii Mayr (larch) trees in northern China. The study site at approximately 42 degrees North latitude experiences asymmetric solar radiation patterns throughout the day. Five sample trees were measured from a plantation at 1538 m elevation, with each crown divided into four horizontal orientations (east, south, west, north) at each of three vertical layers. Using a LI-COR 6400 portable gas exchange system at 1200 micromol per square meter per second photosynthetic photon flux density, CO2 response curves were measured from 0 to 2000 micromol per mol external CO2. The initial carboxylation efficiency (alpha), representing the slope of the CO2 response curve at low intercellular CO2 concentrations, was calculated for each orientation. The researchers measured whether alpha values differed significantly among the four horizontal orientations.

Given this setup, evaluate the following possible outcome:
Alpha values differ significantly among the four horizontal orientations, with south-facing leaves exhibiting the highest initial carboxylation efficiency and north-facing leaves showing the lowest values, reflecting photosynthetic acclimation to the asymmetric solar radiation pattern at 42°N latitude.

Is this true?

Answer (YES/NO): NO